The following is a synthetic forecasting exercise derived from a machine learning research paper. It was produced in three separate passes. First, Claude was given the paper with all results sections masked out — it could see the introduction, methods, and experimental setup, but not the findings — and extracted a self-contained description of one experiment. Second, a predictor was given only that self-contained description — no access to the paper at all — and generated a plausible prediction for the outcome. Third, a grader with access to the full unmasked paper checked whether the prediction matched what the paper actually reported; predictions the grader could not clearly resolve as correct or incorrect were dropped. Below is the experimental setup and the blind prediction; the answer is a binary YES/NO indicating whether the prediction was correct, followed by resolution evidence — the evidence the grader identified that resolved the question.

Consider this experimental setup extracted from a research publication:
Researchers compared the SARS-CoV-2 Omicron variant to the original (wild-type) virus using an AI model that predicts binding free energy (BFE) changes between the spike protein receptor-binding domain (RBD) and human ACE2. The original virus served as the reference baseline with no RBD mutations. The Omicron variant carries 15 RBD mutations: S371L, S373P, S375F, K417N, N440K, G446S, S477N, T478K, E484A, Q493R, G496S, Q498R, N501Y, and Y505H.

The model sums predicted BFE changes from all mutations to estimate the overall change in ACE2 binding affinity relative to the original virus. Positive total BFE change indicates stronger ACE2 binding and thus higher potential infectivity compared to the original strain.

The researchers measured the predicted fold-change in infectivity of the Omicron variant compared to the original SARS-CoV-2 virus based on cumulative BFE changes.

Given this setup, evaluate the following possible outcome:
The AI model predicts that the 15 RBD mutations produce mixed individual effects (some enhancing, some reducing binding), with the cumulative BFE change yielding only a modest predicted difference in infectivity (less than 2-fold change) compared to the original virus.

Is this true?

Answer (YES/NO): NO